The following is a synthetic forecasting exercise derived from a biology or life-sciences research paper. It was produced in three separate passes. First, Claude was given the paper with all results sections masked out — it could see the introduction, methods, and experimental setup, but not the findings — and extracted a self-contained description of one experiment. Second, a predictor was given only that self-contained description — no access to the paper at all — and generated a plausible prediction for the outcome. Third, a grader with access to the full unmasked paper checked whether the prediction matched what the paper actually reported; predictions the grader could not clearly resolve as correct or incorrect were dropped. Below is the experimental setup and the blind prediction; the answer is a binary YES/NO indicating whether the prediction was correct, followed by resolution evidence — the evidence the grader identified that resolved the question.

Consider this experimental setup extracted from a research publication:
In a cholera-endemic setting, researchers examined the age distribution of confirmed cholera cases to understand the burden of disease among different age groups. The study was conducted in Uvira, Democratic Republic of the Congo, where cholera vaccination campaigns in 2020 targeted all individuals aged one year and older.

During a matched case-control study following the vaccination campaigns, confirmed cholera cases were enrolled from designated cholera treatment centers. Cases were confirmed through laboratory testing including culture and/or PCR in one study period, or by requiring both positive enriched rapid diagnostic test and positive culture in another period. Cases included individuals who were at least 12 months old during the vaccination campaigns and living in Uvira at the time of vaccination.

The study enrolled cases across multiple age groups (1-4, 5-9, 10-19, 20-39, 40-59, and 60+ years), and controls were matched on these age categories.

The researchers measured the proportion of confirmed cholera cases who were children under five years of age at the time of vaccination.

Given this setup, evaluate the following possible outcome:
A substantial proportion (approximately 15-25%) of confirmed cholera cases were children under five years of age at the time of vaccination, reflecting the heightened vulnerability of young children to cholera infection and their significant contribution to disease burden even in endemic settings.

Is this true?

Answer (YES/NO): YES